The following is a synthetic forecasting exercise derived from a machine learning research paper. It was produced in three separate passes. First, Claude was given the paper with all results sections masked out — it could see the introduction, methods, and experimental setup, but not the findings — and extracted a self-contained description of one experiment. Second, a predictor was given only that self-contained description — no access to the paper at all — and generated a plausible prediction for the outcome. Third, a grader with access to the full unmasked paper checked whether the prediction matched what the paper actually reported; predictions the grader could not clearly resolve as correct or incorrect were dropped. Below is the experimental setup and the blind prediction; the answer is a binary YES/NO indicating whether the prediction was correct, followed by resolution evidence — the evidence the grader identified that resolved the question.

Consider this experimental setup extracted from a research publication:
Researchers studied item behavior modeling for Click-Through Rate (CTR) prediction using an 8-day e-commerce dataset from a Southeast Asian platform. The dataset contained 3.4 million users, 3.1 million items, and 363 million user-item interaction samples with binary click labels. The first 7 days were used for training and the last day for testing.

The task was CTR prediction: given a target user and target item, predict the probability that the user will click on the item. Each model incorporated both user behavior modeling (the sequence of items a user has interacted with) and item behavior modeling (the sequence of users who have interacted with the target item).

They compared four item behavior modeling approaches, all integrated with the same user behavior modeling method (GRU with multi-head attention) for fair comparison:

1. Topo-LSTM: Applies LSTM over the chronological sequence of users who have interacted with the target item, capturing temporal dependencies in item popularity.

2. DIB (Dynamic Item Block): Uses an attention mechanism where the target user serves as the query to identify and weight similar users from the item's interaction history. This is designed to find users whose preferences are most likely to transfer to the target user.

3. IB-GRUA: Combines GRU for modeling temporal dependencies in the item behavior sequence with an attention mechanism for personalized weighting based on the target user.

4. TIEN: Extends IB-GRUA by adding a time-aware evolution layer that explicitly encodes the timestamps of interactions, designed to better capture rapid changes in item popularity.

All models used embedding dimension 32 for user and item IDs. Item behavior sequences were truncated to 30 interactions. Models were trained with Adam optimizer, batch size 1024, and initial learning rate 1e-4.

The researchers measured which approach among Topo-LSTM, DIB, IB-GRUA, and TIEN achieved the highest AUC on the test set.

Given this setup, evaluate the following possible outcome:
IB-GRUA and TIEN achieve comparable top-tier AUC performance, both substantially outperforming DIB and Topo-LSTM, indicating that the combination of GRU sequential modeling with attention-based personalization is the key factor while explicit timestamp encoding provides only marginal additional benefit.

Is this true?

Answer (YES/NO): NO